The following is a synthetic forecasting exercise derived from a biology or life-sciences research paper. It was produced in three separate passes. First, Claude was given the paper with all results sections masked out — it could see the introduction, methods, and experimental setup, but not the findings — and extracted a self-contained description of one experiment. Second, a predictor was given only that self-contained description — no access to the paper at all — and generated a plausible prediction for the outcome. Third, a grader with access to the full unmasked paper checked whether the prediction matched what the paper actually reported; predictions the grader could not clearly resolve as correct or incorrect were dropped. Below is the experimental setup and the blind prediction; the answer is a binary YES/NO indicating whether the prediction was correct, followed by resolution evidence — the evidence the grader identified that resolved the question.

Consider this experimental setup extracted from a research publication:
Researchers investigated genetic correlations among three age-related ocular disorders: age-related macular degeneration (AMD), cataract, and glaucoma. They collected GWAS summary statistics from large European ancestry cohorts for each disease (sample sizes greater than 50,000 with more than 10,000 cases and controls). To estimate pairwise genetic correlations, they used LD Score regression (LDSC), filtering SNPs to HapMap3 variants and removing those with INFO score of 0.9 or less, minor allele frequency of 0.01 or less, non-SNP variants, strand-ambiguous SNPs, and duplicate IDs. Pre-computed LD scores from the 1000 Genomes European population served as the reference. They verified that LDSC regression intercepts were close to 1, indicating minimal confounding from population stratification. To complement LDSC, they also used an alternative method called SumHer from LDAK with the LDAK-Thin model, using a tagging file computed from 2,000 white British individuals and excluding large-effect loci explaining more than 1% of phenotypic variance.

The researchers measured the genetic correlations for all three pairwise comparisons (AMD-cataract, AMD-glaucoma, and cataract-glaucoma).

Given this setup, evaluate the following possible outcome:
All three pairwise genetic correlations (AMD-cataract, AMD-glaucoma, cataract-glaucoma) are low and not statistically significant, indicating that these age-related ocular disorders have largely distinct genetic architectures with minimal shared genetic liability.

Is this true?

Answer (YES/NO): NO